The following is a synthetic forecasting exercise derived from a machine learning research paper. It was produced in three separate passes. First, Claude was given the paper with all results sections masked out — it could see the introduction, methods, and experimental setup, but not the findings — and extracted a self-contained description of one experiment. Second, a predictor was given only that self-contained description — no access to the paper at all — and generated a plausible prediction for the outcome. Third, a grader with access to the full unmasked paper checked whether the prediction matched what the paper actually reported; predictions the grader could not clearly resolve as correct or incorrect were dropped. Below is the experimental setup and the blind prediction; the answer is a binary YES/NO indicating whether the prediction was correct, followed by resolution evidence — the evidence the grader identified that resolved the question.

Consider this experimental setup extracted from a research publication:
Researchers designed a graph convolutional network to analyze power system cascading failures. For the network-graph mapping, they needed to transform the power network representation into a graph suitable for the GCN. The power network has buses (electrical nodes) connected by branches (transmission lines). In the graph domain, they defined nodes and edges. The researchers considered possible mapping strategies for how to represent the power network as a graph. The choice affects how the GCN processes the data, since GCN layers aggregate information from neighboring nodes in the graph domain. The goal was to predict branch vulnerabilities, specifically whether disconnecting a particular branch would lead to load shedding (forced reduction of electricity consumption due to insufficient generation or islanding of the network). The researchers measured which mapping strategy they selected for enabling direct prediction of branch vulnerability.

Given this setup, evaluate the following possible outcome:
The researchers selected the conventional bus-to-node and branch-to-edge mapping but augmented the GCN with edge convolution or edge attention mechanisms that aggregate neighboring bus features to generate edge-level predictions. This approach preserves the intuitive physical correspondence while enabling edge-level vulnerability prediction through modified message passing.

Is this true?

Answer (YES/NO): NO